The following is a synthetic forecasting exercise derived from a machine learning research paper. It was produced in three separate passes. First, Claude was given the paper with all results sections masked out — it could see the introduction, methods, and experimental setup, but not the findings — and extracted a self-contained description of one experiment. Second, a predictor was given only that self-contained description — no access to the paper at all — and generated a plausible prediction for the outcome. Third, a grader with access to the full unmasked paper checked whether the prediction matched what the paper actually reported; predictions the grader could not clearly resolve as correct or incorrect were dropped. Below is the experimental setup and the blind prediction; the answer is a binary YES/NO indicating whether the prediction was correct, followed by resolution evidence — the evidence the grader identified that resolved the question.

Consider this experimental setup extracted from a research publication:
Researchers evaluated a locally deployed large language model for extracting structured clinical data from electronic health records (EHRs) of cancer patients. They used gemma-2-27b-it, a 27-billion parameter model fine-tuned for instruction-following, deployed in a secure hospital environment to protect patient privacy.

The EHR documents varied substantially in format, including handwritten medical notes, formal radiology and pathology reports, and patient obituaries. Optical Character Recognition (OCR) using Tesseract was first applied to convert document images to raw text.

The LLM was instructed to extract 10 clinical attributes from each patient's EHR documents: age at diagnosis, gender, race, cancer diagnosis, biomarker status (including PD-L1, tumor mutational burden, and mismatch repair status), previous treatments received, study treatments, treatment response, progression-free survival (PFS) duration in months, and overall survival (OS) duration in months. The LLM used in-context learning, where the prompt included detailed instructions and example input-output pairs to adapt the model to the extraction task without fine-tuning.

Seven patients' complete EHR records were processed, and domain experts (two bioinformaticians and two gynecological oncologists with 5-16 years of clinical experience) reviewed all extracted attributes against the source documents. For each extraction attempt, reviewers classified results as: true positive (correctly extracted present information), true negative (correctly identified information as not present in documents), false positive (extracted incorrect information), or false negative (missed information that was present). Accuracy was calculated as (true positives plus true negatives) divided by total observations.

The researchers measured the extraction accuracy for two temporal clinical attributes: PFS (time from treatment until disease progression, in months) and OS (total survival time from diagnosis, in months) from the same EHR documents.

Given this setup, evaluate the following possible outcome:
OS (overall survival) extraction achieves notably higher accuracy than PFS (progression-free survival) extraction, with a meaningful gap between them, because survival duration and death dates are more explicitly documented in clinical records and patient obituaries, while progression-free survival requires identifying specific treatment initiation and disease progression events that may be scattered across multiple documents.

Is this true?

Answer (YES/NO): YES